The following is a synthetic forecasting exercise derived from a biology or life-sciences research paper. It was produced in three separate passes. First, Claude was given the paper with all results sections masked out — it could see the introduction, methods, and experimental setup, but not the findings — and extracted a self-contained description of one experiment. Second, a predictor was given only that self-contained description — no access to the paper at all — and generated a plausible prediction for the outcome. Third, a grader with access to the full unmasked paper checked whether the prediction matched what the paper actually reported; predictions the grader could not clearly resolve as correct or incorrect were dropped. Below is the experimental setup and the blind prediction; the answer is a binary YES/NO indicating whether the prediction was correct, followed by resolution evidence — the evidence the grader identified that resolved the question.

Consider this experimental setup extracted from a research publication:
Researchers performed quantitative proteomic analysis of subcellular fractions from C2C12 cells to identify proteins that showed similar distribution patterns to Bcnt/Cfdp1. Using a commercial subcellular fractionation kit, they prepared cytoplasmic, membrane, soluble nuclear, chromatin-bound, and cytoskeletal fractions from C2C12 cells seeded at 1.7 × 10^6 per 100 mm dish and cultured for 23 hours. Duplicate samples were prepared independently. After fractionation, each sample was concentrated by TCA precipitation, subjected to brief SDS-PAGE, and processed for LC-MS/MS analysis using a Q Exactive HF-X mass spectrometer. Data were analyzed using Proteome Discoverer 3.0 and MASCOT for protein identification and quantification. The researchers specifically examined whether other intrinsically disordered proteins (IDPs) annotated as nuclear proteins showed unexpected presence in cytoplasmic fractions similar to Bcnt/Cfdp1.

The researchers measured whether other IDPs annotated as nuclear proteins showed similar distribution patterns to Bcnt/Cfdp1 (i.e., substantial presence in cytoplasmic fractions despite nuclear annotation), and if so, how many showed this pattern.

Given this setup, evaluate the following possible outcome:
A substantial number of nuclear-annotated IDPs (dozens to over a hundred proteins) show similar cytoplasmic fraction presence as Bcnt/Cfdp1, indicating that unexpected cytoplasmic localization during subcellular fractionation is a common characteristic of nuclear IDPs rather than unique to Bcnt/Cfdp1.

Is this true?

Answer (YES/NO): NO